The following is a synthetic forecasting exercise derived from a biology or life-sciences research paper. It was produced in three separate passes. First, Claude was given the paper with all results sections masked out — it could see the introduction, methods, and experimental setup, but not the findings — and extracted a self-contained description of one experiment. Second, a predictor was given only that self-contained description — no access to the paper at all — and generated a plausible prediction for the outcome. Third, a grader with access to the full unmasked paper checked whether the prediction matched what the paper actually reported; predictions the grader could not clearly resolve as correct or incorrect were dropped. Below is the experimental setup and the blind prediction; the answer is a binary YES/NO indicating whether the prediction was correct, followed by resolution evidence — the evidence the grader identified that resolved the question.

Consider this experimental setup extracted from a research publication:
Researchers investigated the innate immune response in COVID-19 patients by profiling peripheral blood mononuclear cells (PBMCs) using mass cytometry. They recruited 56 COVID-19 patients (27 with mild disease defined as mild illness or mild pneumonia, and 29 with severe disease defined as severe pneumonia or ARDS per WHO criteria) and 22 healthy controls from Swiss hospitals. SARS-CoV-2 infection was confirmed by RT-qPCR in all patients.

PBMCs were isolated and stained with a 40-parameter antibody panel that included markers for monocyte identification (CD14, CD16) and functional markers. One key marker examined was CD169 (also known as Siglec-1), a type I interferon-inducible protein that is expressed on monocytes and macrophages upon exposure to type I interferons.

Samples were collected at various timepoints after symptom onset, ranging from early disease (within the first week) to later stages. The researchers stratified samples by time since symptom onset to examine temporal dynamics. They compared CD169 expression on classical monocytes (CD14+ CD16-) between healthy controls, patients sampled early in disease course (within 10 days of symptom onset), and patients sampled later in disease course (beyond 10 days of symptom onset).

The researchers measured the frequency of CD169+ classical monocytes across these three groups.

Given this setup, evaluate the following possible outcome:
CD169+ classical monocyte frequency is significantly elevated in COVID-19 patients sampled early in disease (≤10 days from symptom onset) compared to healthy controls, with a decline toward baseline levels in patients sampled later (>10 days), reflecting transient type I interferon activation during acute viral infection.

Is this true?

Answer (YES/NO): NO